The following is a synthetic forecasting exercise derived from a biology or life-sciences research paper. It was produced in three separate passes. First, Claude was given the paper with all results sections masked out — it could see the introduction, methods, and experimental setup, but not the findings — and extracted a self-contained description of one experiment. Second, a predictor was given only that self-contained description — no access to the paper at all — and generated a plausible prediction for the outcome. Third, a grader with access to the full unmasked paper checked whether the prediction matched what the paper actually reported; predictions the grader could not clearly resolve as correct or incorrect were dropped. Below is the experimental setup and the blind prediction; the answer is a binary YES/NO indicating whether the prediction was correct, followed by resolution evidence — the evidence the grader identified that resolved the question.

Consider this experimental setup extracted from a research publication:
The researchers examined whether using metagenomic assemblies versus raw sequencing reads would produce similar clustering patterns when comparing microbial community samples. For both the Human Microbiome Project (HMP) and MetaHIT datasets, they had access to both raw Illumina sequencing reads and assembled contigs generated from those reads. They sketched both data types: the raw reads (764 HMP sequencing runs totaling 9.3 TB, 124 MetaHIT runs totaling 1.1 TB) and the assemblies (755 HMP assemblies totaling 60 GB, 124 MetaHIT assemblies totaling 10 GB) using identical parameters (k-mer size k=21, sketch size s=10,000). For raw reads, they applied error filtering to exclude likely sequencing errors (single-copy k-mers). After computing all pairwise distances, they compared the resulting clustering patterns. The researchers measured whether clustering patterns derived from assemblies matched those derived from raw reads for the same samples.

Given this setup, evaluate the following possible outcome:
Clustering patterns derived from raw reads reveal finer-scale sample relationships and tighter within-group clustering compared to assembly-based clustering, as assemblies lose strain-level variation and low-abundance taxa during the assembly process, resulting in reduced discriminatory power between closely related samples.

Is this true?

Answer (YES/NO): NO